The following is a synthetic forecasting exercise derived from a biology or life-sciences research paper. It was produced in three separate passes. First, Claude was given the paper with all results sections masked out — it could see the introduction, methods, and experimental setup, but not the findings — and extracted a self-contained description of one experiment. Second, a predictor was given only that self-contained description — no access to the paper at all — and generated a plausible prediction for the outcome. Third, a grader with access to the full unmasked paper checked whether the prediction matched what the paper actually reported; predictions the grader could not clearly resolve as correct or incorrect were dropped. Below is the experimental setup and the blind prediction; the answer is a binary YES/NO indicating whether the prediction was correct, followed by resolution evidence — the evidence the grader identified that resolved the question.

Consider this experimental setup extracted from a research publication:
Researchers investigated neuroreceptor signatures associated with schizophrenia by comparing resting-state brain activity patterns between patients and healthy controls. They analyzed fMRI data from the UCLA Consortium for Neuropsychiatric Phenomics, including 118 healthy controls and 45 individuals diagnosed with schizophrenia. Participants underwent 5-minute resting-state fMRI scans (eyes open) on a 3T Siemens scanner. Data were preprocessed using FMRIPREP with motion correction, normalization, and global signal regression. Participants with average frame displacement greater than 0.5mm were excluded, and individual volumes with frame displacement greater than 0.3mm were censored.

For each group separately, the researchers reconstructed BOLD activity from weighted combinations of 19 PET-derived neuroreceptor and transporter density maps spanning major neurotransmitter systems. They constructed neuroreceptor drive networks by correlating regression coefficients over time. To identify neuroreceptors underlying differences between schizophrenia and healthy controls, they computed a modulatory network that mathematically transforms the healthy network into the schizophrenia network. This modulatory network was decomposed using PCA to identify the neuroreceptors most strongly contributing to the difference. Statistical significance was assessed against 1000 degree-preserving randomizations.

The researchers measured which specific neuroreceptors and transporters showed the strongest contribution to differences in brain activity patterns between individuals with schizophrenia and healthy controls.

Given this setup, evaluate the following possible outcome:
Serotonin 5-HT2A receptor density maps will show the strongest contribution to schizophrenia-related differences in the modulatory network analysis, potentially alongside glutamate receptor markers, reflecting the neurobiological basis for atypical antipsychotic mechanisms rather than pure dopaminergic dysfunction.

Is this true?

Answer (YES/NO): NO